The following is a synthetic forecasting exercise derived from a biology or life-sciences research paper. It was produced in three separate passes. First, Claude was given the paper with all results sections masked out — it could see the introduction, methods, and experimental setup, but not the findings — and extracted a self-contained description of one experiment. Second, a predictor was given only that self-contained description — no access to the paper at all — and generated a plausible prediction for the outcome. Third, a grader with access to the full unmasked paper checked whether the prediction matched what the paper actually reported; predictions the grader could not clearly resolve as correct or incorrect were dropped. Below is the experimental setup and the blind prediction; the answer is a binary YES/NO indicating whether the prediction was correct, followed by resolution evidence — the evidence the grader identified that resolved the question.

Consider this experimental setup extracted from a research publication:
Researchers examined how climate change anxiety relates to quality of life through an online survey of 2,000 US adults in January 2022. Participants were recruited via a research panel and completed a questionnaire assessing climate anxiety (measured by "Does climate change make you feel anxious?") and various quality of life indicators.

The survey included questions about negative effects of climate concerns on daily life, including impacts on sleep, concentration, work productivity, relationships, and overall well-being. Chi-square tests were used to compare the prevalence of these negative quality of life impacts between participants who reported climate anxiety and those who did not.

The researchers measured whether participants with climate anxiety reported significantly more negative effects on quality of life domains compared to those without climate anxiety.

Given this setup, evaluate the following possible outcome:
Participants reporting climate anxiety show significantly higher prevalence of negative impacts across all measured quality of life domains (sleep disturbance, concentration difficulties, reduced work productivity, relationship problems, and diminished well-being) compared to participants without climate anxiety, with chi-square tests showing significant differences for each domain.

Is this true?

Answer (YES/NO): NO